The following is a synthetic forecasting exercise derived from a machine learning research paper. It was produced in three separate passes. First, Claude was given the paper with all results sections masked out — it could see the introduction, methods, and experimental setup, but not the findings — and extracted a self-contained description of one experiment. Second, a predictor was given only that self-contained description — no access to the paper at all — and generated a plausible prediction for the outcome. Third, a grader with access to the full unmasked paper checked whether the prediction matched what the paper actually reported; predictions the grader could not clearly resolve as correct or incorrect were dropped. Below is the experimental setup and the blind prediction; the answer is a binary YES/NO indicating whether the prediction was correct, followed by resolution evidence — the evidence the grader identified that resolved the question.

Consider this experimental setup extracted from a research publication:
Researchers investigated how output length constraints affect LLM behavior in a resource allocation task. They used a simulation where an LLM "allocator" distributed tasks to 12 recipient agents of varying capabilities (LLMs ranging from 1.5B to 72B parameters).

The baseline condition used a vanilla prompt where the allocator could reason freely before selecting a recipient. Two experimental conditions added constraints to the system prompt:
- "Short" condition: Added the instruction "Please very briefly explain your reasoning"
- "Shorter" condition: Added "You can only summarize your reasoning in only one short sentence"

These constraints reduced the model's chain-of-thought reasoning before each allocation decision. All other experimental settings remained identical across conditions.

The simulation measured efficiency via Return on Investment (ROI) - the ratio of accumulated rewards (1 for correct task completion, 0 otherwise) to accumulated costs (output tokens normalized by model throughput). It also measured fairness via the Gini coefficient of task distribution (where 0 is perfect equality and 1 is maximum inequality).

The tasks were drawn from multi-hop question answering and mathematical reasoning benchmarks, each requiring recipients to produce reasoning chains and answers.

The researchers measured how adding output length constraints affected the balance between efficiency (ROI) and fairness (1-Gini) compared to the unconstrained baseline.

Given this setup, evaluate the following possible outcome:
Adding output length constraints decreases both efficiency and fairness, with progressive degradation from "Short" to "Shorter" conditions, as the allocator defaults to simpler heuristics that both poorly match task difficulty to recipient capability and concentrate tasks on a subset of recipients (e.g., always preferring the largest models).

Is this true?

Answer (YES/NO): NO